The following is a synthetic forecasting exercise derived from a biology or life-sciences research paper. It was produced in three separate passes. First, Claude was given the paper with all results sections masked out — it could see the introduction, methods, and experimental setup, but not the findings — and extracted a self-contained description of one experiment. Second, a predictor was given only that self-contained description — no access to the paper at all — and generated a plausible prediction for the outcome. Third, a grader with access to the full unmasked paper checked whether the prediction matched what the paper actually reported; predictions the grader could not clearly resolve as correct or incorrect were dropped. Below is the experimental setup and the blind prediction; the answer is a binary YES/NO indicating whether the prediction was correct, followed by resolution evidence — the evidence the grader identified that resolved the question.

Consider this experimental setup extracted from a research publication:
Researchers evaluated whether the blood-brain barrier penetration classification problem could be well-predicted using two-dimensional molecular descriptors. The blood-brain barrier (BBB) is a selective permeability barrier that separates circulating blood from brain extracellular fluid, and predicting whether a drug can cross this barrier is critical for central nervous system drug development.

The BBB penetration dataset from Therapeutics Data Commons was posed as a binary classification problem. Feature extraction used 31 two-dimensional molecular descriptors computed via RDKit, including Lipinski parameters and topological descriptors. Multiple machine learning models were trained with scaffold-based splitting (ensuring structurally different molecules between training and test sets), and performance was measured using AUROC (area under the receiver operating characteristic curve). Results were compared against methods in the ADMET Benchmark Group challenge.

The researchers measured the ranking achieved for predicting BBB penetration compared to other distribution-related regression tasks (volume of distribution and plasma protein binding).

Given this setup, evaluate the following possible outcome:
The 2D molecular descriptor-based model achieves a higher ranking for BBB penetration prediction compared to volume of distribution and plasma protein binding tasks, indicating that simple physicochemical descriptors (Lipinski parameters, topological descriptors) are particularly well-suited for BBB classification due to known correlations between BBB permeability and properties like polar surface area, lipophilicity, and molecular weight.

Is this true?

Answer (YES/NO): NO